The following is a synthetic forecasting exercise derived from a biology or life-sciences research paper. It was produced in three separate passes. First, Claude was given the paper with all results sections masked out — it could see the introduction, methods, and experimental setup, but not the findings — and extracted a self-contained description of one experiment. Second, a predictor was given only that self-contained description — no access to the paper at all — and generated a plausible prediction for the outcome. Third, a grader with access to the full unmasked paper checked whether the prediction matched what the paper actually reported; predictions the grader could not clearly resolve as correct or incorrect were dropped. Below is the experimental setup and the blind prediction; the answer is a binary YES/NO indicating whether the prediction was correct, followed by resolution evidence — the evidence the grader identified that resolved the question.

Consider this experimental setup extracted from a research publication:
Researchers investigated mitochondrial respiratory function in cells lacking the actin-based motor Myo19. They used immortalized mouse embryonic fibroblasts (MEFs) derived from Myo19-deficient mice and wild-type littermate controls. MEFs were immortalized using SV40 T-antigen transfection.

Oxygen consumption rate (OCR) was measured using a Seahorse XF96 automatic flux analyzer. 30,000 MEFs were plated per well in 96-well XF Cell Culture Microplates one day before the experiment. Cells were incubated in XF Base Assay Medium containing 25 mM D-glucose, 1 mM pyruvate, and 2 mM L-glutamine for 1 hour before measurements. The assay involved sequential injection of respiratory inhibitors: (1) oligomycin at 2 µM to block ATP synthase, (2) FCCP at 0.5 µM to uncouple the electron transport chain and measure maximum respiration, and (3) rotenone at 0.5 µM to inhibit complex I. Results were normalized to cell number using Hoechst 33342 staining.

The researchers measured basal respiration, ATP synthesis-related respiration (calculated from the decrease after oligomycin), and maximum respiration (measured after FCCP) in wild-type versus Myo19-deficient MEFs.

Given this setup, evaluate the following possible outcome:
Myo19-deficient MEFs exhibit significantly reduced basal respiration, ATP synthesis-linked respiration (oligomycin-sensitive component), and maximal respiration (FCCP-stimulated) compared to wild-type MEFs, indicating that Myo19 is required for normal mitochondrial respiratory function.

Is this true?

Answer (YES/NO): YES